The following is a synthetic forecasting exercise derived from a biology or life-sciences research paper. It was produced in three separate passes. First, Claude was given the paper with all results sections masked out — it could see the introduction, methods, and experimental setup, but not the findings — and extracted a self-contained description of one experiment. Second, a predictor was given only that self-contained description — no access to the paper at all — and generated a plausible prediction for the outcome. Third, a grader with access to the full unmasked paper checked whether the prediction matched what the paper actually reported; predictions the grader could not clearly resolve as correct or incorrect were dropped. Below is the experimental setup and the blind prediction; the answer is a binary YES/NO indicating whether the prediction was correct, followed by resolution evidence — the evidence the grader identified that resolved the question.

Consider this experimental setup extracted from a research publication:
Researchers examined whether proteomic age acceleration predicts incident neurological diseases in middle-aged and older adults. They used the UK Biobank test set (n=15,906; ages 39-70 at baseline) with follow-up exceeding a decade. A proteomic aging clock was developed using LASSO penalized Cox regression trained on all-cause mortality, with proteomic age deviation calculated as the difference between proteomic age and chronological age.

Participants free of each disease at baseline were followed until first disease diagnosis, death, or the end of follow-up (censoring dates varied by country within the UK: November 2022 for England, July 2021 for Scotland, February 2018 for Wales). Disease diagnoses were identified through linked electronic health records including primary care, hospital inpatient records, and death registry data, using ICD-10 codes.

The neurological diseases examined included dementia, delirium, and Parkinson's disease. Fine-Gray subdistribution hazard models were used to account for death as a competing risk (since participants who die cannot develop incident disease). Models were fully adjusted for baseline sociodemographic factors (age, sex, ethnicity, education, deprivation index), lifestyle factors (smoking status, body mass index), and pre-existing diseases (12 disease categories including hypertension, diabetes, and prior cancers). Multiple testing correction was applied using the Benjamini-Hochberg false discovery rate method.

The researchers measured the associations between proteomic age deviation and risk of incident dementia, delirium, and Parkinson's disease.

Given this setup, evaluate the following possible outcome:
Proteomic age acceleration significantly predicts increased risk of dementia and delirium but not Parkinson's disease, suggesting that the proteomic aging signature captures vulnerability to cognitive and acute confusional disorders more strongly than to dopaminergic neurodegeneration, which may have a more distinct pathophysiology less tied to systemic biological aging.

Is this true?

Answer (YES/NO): NO